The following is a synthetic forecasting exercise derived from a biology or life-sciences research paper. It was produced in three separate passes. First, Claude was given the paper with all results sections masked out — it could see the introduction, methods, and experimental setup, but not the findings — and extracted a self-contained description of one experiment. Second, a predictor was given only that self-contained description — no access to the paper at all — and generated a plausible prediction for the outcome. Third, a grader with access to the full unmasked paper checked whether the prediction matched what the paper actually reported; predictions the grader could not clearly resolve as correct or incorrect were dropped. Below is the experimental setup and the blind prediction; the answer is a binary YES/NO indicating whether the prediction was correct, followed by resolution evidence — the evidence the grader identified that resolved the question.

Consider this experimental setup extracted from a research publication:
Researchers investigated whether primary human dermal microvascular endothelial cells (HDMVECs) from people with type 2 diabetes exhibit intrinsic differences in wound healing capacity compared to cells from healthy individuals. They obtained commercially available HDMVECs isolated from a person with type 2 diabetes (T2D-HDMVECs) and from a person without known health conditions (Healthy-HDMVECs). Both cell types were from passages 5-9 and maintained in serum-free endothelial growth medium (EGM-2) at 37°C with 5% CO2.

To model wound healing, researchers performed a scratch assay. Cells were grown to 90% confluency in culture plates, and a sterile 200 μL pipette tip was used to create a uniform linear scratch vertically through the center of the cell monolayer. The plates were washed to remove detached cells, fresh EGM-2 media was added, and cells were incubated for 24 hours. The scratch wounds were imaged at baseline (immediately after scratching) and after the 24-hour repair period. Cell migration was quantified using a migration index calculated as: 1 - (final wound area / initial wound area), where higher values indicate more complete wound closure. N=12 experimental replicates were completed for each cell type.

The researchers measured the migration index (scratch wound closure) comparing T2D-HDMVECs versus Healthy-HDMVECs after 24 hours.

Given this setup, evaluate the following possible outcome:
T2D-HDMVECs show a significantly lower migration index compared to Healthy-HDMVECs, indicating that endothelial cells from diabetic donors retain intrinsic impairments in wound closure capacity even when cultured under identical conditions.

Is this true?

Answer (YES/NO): NO